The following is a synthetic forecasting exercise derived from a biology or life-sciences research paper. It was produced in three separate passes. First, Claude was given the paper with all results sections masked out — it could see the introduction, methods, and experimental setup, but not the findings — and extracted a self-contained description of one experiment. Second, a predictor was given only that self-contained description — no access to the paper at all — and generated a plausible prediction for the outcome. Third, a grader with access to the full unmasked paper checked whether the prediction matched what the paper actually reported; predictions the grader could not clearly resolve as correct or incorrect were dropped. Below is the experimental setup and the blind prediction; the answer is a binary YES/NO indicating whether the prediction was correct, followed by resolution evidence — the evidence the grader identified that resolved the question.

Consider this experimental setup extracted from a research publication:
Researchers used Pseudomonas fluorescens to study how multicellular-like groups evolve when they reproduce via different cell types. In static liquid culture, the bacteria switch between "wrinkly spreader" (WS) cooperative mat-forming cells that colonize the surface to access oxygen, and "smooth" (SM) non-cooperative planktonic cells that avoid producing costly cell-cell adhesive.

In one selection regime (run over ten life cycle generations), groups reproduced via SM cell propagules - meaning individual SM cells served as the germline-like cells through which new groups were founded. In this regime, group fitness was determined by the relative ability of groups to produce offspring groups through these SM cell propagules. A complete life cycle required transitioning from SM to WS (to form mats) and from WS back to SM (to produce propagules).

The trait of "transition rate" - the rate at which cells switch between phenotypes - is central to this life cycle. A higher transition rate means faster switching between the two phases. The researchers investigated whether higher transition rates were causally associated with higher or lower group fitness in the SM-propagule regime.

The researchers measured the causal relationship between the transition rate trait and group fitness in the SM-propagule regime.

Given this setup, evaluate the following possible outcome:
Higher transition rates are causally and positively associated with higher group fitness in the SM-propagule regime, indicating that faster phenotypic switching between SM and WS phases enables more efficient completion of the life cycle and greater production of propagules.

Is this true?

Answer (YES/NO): YES